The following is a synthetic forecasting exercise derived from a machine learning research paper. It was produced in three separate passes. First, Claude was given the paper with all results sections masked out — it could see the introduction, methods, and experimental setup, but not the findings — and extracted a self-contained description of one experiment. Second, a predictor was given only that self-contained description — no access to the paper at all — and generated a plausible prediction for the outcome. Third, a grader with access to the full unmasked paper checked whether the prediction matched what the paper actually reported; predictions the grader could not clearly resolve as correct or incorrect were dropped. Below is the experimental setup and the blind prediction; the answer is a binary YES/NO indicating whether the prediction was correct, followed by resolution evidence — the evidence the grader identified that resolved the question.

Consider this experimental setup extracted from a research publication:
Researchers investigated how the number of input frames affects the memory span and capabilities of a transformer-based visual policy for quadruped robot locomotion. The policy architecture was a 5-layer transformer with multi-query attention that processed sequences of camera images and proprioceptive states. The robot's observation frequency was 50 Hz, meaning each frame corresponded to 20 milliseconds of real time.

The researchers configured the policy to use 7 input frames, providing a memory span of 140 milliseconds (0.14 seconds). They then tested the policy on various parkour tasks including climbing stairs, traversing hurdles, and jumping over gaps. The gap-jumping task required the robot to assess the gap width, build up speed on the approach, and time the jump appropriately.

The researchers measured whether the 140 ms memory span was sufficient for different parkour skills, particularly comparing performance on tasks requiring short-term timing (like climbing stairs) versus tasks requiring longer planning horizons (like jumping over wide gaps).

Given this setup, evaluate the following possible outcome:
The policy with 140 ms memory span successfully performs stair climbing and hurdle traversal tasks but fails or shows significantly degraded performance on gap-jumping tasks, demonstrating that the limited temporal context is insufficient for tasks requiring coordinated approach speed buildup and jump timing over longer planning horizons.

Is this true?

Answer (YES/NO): YES